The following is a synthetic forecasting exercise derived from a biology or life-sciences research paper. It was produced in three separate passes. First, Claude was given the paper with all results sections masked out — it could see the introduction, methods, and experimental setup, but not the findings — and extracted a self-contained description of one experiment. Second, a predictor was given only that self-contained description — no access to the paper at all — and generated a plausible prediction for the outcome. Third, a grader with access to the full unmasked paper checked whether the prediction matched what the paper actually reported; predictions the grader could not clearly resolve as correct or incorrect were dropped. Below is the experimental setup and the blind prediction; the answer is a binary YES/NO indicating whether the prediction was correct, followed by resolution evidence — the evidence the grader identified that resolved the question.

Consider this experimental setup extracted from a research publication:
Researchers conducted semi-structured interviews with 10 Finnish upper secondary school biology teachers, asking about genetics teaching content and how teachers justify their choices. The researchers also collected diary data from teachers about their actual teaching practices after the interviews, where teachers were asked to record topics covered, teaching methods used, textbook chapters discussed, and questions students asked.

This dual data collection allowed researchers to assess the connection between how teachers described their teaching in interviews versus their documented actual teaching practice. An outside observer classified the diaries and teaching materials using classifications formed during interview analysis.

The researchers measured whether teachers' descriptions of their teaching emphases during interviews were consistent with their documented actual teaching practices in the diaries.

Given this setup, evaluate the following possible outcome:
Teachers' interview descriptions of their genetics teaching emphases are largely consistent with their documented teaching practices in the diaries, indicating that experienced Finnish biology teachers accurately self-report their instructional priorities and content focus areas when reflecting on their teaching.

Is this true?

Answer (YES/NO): YES